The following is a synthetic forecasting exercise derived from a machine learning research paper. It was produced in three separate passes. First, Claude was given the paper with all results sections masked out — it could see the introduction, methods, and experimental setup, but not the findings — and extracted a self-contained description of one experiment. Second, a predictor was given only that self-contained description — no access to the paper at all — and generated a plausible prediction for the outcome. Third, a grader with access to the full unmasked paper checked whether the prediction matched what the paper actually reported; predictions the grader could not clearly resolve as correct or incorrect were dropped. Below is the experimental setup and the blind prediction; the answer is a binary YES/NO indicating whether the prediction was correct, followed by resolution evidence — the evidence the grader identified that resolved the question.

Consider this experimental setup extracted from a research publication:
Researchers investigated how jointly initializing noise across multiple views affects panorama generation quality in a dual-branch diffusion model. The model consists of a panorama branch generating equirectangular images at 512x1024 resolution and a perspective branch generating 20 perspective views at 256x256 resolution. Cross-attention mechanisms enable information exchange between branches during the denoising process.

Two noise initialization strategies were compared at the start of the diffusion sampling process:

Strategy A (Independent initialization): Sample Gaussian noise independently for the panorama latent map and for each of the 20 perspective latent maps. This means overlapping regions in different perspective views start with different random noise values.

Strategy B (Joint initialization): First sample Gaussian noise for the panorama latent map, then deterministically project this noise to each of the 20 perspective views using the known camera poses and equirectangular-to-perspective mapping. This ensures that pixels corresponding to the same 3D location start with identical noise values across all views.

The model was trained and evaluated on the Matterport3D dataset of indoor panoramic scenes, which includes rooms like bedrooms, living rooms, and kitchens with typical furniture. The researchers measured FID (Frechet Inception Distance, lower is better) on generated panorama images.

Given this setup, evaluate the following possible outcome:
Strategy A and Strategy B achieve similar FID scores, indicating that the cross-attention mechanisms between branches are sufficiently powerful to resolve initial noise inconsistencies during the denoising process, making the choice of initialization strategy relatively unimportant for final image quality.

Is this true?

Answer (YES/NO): NO